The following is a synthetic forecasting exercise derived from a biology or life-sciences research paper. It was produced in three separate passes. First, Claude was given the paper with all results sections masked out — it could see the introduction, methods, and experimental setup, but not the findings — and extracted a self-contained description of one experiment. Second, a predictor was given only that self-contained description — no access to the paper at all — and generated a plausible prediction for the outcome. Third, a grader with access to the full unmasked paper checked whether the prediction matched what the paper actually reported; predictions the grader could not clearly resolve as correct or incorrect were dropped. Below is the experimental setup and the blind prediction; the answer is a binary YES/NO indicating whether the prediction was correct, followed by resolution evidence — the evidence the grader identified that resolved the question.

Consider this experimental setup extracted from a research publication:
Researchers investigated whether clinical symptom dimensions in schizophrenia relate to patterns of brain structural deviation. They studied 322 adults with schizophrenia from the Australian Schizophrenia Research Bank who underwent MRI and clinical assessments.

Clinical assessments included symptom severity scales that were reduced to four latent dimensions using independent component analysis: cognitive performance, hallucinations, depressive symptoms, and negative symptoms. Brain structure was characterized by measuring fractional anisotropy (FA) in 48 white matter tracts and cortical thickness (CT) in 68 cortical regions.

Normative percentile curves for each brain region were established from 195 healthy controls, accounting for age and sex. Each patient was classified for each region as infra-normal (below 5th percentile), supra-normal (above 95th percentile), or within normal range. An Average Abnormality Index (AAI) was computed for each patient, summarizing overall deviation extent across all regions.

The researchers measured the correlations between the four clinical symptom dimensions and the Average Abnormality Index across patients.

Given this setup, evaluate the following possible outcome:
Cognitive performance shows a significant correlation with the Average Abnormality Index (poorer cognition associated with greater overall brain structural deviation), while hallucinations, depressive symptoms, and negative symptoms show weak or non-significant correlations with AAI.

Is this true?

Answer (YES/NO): NO